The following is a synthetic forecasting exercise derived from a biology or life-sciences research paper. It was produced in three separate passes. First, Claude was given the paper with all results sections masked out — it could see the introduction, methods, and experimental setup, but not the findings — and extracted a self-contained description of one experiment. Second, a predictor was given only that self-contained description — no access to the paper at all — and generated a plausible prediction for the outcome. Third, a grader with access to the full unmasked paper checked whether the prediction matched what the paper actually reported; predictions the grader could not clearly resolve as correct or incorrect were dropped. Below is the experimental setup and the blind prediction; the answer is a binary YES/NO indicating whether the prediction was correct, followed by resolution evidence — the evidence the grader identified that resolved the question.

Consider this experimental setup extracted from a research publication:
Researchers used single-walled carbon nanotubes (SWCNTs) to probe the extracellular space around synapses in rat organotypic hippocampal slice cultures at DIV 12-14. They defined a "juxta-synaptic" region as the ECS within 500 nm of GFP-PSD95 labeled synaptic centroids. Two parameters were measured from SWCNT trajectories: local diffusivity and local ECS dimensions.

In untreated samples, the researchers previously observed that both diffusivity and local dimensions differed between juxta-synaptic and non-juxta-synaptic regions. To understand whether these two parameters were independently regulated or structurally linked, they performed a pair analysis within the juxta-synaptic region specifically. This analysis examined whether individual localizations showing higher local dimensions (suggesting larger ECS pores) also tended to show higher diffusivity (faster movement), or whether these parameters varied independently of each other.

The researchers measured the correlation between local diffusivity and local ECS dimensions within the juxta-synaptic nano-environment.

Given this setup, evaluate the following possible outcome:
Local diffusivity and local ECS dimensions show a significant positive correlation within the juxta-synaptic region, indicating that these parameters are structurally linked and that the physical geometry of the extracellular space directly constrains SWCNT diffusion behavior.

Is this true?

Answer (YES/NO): NO